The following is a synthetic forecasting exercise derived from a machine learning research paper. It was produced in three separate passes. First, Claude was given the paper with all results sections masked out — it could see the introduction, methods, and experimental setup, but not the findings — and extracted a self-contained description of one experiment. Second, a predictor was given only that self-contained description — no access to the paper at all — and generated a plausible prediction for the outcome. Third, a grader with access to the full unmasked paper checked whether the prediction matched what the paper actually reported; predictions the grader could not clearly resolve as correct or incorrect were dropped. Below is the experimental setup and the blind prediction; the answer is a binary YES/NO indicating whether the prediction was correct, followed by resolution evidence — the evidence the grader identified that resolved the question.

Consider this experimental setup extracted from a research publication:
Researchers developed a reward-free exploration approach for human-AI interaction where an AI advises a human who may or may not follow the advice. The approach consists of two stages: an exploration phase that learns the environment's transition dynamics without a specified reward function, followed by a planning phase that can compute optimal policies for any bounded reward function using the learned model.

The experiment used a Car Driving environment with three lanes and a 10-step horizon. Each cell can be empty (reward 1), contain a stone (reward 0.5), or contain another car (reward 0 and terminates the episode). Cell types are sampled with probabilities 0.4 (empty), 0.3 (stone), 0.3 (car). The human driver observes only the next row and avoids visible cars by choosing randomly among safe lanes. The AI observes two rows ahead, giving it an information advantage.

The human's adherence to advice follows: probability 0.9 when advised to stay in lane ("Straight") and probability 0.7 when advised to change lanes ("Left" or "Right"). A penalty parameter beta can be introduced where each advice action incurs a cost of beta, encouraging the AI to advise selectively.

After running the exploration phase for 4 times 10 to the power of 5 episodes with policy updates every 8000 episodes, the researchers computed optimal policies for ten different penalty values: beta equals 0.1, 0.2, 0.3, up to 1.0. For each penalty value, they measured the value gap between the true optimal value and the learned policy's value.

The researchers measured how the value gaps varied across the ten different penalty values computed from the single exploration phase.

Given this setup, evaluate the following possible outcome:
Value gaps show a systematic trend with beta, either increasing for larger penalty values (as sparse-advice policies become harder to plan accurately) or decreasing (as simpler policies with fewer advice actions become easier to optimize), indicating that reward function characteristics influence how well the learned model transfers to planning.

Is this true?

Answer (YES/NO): NO